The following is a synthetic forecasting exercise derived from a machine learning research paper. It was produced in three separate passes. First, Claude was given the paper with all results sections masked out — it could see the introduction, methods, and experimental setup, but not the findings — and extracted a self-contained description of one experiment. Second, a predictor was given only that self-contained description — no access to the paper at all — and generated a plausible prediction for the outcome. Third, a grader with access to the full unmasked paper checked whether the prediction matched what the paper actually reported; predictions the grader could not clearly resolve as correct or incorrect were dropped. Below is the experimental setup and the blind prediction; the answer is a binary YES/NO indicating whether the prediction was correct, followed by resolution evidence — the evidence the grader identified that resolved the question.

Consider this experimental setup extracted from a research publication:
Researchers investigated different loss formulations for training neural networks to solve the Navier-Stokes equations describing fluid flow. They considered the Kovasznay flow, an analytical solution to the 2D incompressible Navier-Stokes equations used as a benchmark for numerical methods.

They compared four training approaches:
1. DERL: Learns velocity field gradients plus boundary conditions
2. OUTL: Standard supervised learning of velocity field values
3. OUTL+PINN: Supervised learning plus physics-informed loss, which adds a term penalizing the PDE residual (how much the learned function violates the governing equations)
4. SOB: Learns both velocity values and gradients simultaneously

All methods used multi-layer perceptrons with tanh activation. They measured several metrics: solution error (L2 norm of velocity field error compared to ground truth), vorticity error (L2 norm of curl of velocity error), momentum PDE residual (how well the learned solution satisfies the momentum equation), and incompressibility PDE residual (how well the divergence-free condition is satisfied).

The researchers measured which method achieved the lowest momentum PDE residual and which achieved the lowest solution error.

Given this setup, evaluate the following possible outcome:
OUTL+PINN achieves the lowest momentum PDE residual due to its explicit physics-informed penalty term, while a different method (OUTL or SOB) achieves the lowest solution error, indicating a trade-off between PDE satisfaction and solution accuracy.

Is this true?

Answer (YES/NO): NO